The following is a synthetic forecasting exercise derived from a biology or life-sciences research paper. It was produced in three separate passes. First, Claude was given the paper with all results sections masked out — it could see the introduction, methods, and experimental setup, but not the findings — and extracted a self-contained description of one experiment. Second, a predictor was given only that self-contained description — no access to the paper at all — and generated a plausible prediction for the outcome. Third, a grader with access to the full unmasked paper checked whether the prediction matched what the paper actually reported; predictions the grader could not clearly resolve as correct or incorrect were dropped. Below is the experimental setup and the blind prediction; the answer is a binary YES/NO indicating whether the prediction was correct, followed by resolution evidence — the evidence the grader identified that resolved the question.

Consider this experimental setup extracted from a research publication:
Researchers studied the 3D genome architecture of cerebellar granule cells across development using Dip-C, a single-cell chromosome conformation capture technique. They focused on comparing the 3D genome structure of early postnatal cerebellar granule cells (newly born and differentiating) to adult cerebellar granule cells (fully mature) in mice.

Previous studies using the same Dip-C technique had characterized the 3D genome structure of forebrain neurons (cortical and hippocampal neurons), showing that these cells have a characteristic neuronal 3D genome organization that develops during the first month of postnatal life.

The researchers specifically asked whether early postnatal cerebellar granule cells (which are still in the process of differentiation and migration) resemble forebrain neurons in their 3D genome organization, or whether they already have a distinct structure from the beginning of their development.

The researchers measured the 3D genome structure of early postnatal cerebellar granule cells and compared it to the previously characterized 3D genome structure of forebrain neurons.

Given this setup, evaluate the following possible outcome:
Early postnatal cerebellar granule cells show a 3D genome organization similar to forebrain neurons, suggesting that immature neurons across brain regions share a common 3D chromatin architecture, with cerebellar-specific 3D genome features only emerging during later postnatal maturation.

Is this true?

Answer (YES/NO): YES